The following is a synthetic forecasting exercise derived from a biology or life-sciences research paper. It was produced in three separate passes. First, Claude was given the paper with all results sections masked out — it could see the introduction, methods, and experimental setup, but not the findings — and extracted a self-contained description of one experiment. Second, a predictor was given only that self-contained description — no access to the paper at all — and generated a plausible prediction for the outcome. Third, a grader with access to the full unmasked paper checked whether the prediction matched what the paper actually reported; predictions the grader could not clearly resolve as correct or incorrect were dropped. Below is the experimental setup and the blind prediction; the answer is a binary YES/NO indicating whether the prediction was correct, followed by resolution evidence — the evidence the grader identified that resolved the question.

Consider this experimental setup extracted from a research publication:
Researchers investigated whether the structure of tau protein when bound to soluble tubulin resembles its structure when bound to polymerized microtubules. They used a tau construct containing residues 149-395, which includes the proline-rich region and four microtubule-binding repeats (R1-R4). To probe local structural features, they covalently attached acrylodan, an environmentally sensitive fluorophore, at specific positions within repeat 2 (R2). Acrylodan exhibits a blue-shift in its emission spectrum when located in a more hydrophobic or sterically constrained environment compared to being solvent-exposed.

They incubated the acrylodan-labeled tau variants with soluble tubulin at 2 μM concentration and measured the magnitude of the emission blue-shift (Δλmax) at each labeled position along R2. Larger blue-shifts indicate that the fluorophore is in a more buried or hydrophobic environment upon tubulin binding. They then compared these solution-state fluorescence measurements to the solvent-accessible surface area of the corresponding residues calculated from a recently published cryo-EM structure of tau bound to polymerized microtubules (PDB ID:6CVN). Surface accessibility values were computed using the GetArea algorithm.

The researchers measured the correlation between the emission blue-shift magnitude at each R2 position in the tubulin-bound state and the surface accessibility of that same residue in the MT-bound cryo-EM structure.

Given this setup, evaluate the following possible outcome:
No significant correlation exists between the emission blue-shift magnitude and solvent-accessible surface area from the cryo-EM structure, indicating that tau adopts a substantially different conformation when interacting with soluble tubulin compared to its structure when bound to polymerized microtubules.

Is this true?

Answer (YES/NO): NO